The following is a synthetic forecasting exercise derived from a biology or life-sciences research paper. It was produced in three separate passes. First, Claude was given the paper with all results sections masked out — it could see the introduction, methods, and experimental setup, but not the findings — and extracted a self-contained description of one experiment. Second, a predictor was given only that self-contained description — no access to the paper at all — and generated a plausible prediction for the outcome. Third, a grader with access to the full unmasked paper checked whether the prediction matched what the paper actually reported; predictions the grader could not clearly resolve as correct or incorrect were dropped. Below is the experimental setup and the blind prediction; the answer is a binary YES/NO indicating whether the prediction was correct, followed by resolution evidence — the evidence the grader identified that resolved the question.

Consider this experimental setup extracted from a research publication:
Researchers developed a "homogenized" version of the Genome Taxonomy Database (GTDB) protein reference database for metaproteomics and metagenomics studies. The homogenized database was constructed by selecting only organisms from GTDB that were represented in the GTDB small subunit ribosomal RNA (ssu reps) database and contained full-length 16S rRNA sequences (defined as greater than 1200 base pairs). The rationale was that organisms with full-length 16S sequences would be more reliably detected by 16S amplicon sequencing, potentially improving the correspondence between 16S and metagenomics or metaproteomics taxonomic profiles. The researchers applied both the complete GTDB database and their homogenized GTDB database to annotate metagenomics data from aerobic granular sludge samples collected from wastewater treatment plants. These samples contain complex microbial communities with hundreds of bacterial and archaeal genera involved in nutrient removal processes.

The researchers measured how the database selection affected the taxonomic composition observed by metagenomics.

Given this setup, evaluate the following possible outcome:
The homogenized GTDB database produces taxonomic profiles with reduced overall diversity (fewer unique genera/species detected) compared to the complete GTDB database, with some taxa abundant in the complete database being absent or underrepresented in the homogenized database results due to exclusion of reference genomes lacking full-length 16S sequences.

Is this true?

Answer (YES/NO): NO